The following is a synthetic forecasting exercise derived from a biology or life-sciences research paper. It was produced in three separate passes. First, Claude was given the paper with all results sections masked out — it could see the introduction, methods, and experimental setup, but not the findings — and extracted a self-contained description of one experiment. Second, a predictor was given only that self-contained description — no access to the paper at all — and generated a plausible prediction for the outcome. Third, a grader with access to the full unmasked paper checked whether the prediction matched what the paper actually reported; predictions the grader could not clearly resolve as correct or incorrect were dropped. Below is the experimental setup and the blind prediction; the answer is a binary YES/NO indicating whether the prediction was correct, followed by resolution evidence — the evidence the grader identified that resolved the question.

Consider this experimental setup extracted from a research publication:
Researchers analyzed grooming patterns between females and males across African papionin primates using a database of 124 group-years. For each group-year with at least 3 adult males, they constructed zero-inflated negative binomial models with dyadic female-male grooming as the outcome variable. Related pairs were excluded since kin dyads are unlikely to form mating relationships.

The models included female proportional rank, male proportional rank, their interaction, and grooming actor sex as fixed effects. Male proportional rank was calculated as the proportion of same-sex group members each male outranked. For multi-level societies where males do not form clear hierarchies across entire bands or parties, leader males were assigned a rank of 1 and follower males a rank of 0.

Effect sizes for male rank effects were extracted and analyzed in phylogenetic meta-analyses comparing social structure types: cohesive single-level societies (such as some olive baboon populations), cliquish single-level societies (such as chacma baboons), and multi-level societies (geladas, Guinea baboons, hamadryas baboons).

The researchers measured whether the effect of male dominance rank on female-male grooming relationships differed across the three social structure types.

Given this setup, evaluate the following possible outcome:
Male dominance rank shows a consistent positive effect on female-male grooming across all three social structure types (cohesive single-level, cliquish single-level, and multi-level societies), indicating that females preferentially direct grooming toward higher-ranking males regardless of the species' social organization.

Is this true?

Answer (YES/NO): NO